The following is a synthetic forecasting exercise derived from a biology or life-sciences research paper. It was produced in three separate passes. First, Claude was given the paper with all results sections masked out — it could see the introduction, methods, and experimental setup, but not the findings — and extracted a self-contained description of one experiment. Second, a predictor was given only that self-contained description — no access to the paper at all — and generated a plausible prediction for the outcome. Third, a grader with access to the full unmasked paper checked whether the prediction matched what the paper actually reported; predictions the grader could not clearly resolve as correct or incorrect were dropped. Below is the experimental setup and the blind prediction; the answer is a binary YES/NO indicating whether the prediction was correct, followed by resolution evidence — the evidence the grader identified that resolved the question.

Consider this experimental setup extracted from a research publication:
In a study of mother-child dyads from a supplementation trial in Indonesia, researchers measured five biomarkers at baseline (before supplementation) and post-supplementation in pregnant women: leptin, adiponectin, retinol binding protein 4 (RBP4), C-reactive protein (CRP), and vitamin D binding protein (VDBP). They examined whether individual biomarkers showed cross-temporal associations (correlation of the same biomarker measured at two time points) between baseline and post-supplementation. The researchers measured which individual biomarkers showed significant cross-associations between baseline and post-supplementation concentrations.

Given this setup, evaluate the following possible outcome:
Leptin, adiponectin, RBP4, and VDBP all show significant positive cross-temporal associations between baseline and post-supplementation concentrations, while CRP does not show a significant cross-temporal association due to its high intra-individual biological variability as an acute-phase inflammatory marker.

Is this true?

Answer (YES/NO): NO